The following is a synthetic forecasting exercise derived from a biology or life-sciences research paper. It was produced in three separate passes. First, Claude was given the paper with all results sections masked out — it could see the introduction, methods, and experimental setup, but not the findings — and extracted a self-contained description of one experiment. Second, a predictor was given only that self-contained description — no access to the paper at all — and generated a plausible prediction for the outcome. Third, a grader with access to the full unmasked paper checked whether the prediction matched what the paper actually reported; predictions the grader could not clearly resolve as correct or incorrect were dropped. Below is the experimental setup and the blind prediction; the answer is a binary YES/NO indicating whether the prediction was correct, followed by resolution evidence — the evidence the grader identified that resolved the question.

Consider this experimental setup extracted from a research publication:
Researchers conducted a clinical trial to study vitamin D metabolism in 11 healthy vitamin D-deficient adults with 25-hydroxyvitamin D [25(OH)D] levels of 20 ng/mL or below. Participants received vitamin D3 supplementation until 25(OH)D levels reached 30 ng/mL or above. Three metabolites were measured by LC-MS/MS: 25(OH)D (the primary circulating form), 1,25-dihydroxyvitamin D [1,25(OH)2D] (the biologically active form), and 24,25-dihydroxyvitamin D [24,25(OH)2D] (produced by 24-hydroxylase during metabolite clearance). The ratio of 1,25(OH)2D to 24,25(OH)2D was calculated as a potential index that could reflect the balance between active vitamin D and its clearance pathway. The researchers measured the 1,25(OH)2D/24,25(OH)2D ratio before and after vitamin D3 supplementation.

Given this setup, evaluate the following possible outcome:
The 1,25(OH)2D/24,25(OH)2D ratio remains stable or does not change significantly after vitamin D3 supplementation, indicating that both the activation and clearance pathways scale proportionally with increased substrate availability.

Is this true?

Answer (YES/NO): NO